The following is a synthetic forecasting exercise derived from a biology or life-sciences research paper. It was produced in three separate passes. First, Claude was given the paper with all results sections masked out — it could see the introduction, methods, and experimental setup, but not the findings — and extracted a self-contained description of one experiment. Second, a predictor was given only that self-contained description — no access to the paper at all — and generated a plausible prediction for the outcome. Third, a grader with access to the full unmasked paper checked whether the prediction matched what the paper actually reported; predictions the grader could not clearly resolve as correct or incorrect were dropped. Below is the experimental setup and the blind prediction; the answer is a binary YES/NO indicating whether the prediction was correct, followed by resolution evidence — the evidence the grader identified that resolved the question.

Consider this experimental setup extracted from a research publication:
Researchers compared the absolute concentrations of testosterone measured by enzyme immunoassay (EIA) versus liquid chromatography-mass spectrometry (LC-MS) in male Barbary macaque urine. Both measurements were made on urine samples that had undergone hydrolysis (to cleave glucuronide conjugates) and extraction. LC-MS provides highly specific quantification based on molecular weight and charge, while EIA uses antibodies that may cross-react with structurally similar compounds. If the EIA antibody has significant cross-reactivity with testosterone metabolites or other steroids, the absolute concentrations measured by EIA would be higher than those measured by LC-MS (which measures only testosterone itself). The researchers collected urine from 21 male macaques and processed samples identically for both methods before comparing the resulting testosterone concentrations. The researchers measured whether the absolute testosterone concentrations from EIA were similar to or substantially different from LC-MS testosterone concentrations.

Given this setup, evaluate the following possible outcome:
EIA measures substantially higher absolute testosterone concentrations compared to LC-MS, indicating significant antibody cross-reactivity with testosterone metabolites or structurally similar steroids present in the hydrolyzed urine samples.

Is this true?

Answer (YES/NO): YES